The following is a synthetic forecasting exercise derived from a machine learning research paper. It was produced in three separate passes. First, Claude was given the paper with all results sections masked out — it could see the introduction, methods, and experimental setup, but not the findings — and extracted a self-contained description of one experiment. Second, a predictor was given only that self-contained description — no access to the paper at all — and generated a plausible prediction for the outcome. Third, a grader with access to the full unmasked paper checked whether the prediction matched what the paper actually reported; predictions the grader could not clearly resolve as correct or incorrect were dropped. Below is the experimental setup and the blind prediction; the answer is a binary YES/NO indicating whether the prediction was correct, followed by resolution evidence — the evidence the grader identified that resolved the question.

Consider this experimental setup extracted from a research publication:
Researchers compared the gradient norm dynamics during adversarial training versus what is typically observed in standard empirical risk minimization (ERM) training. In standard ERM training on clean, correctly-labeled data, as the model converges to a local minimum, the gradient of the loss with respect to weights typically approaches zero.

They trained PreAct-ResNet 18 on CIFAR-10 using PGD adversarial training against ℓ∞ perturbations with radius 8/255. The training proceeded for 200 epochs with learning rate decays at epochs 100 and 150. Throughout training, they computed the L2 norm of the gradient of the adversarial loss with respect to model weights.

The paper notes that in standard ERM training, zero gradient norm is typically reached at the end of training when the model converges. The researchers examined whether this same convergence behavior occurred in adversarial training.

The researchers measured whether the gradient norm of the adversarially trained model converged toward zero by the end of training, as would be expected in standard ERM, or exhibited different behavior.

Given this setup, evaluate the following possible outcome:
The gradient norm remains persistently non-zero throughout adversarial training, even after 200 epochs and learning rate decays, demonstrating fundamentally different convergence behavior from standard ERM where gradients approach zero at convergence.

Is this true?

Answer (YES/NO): YES